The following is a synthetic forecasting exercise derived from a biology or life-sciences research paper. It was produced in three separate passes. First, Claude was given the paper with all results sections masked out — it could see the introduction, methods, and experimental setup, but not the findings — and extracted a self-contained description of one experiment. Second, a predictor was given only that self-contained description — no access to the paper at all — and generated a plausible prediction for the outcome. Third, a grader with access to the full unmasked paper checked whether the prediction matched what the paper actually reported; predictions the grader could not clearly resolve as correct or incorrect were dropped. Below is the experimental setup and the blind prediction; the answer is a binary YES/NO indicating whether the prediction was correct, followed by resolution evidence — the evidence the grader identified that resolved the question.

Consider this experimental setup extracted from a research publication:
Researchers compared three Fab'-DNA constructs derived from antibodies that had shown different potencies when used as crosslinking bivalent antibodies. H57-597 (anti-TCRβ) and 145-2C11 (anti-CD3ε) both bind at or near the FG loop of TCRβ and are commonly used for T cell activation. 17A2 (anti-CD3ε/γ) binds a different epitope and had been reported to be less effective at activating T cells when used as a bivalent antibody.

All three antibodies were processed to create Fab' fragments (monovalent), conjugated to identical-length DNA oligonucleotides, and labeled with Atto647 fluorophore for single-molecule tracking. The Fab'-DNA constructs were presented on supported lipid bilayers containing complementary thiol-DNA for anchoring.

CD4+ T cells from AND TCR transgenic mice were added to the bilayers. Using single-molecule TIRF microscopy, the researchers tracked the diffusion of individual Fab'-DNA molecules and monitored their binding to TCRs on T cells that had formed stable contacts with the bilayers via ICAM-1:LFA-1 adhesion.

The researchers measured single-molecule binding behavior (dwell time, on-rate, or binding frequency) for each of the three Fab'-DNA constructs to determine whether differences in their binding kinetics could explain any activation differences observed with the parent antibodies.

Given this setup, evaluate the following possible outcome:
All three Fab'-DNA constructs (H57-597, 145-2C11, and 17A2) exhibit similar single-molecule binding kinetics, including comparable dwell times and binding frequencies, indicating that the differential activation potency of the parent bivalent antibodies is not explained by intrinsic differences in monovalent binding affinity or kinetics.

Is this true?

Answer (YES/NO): YES